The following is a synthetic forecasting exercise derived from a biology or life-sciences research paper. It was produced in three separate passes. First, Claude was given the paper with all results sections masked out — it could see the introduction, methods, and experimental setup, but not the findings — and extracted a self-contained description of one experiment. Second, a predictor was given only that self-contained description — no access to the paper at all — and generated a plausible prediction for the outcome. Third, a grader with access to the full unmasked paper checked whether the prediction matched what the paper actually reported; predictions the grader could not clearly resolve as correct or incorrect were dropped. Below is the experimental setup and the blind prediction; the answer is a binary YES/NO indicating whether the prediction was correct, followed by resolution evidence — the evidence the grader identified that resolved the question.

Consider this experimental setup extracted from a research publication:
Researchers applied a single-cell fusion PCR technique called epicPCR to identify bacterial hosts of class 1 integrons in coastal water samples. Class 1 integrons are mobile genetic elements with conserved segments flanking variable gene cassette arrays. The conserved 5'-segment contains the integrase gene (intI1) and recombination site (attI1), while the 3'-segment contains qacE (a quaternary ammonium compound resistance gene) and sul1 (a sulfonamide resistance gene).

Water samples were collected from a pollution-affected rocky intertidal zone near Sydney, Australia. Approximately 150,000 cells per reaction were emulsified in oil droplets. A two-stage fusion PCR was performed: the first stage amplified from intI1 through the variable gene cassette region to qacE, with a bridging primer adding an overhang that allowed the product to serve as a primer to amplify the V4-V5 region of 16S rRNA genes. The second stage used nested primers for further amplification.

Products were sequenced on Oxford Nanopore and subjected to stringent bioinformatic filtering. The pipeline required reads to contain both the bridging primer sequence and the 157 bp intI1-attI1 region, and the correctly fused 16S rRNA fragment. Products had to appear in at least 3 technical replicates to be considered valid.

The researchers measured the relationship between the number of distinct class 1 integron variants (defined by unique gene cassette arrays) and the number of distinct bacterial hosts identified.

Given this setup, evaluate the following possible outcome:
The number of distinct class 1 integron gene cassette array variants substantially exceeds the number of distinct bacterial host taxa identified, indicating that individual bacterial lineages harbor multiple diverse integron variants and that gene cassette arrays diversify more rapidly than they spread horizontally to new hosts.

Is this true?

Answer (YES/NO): NO